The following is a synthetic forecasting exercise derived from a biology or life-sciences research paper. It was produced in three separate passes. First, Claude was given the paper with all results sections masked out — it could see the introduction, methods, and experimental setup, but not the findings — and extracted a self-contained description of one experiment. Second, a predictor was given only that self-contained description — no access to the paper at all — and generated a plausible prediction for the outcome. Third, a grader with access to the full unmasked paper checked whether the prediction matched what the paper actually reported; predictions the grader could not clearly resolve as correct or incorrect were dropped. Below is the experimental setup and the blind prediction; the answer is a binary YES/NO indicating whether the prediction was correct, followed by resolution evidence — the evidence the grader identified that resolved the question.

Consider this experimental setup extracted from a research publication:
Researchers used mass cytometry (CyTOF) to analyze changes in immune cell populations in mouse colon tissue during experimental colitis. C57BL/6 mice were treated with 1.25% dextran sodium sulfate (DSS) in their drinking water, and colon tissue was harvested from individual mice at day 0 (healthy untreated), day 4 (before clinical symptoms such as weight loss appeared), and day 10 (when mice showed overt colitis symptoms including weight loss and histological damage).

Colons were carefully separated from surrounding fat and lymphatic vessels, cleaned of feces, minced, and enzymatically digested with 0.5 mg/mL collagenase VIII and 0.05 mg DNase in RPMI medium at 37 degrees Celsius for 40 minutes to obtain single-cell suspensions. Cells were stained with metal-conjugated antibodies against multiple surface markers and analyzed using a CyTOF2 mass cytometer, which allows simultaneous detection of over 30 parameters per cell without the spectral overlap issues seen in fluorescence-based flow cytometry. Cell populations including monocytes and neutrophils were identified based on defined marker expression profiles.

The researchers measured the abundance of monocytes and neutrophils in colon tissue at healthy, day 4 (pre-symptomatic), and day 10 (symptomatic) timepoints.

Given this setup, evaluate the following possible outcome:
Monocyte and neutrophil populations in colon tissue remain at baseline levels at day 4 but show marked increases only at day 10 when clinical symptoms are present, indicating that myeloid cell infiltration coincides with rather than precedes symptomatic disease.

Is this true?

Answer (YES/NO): NO